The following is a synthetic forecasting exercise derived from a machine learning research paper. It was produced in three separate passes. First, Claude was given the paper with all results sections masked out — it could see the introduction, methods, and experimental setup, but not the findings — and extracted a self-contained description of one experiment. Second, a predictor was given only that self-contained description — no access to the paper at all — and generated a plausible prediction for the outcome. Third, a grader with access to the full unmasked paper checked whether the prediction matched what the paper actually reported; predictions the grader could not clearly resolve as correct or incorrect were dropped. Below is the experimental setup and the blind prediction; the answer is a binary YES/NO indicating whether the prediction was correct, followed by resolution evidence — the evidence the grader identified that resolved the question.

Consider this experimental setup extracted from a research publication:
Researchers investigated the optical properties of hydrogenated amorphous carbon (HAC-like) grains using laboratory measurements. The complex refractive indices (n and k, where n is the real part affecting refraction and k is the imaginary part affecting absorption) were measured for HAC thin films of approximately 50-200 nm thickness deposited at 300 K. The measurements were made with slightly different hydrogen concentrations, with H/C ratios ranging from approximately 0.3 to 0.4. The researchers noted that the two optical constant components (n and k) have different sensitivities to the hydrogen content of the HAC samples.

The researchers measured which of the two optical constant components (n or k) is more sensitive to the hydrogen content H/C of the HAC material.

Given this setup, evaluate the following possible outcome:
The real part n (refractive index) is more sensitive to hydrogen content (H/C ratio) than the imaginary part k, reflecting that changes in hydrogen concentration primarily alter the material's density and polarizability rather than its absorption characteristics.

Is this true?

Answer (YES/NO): NO